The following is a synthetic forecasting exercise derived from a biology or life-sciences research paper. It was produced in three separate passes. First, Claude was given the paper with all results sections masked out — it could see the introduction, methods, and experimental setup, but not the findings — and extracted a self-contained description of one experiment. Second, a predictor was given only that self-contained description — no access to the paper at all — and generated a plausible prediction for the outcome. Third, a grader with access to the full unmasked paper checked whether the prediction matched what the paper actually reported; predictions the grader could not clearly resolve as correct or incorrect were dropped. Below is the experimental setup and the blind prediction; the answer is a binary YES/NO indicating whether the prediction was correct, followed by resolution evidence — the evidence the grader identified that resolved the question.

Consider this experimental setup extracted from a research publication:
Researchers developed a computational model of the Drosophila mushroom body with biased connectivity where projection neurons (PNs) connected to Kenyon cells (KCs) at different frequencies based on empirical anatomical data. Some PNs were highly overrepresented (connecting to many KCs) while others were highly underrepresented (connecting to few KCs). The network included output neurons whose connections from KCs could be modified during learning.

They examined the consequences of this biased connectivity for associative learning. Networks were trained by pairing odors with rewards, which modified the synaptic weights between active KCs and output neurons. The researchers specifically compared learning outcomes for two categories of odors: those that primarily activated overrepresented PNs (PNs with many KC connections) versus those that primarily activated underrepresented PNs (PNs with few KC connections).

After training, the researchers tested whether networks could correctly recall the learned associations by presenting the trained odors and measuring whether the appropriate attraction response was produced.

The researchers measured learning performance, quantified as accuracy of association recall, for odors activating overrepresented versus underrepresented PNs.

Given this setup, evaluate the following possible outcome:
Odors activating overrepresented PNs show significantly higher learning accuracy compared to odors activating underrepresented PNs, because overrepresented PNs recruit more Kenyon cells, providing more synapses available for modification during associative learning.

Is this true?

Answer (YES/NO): YES